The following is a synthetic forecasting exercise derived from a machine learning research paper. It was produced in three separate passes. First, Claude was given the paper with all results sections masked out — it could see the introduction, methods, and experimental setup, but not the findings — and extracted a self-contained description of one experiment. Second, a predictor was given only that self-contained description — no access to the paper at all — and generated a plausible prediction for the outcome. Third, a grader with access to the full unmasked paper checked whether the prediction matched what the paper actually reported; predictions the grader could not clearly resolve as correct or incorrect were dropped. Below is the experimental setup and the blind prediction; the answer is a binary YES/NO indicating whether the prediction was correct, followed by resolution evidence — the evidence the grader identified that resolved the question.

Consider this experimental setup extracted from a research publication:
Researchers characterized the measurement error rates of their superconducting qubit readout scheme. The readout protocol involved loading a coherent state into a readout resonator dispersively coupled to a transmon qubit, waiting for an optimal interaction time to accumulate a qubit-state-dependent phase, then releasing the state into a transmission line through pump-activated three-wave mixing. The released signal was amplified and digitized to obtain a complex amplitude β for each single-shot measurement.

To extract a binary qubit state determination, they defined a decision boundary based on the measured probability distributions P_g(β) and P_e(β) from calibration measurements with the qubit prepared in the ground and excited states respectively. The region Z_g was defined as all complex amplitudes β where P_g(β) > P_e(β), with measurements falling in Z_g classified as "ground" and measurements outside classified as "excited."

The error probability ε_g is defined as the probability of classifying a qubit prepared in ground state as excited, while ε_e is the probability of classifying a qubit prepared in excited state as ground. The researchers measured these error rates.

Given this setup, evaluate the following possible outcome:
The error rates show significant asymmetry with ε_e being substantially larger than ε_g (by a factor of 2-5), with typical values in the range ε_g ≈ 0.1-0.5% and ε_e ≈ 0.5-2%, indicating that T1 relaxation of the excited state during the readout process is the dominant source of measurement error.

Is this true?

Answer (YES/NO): NO